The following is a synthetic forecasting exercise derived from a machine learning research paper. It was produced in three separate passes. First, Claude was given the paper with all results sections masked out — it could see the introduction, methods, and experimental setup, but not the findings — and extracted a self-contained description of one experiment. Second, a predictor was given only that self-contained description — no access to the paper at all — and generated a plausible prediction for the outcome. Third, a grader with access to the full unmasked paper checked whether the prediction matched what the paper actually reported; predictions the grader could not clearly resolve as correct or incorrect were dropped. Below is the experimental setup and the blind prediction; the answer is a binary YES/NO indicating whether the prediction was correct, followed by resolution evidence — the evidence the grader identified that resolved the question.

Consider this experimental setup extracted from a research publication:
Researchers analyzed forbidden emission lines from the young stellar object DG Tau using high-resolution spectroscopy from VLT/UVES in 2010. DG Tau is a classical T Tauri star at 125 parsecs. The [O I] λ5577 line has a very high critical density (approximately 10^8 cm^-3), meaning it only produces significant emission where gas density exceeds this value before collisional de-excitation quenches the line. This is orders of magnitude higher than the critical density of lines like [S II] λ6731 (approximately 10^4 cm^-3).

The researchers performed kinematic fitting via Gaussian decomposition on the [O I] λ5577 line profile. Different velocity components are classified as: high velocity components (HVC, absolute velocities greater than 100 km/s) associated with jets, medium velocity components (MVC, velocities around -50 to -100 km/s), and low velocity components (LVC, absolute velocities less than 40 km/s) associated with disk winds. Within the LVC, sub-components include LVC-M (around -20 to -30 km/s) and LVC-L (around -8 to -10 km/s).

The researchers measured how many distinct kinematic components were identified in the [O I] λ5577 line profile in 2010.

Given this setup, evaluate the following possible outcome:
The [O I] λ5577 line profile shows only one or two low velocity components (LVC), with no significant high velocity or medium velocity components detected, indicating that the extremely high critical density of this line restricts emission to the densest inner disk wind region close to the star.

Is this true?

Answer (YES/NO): YES